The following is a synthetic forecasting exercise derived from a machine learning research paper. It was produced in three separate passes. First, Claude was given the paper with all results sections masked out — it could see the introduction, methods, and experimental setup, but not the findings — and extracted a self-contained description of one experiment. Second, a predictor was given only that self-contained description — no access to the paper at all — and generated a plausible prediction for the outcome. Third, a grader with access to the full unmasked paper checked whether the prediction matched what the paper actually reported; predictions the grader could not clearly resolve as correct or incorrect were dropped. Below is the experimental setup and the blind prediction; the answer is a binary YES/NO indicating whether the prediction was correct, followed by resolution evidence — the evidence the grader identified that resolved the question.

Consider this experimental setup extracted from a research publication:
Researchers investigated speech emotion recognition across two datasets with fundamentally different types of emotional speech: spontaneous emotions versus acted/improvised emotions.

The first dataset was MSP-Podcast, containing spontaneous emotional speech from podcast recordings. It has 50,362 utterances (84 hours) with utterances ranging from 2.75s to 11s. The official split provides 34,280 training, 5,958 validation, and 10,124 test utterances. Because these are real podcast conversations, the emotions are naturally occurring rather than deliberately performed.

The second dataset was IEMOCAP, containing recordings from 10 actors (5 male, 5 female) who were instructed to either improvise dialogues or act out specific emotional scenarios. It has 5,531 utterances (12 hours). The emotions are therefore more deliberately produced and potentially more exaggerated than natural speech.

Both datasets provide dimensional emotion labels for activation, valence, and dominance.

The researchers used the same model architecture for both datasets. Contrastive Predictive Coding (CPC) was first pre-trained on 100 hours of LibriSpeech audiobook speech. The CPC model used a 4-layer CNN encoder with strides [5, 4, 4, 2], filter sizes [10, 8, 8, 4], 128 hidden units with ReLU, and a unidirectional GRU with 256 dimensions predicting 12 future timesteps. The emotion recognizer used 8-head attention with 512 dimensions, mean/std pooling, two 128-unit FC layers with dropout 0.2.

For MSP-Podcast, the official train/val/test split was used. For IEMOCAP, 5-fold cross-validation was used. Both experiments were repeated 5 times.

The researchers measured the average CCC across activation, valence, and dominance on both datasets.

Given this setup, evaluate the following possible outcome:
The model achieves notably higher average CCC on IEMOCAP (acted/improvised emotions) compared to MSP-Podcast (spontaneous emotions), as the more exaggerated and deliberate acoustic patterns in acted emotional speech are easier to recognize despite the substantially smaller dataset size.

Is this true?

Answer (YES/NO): YES